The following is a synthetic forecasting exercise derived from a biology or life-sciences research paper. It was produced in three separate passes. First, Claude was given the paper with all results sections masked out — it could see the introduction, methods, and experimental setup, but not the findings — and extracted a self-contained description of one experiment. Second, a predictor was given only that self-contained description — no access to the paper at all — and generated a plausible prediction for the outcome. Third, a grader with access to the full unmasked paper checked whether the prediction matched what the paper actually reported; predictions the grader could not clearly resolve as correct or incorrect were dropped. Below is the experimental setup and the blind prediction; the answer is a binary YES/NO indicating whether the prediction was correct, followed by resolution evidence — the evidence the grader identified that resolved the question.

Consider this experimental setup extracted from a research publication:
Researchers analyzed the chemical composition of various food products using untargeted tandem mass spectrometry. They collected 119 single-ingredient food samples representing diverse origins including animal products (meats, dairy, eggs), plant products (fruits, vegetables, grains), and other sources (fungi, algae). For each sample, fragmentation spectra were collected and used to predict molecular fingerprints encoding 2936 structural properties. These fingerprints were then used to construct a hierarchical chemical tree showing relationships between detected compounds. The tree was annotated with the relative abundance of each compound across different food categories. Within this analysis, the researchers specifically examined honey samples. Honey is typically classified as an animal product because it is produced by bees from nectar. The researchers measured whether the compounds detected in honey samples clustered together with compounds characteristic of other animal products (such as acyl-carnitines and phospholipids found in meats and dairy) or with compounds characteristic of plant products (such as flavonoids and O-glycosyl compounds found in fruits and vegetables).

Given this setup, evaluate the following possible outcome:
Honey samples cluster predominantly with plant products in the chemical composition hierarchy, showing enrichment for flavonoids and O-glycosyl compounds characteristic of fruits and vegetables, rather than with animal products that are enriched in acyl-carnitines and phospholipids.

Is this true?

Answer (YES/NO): YES